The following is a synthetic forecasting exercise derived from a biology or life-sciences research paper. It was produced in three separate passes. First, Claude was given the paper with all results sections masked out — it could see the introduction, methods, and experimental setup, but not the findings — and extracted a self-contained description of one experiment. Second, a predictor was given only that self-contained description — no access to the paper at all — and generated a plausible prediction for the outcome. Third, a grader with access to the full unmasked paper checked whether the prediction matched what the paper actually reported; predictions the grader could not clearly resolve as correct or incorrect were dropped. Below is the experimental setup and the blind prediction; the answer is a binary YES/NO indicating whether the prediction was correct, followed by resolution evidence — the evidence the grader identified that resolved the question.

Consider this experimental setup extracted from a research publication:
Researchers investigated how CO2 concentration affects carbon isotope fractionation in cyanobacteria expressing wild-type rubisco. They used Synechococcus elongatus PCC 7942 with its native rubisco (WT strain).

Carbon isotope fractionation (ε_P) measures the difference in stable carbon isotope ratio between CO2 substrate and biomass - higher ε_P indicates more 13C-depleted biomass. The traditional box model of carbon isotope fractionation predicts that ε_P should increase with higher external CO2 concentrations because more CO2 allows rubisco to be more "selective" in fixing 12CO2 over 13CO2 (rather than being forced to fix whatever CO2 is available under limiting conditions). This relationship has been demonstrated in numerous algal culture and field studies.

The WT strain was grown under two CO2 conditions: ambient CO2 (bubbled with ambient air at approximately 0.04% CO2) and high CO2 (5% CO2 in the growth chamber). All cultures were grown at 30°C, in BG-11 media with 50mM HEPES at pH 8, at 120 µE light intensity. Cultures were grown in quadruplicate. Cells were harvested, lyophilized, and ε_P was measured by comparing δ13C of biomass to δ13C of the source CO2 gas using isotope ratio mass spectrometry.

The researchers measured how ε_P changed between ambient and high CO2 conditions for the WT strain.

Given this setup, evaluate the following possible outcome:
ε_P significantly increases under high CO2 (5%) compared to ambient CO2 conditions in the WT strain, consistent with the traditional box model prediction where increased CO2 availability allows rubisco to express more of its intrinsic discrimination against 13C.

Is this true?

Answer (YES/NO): YES